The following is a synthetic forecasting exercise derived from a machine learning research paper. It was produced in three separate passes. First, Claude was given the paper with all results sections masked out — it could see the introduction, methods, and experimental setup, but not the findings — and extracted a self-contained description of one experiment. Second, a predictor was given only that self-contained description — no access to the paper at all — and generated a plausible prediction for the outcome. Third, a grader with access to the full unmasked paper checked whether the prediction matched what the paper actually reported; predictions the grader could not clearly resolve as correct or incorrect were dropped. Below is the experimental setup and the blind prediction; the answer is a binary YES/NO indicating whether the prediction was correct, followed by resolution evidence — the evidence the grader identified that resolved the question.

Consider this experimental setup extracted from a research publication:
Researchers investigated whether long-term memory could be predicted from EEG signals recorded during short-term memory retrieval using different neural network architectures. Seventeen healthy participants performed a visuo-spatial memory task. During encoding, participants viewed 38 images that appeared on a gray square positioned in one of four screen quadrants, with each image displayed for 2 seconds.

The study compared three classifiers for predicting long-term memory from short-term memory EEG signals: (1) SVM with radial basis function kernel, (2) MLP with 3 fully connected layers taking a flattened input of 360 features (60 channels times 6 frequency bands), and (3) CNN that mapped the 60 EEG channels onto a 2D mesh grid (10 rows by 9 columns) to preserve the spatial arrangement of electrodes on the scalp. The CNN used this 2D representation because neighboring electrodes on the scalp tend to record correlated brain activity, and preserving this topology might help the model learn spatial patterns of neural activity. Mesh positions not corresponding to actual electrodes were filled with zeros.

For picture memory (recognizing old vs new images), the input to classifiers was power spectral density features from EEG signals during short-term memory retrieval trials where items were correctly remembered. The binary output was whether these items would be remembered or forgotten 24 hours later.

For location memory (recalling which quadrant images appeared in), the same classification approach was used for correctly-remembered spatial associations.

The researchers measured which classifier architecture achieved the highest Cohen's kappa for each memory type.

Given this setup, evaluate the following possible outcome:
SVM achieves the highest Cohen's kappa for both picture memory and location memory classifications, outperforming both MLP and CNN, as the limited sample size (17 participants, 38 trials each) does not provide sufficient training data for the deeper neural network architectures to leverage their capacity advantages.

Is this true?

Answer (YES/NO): NO